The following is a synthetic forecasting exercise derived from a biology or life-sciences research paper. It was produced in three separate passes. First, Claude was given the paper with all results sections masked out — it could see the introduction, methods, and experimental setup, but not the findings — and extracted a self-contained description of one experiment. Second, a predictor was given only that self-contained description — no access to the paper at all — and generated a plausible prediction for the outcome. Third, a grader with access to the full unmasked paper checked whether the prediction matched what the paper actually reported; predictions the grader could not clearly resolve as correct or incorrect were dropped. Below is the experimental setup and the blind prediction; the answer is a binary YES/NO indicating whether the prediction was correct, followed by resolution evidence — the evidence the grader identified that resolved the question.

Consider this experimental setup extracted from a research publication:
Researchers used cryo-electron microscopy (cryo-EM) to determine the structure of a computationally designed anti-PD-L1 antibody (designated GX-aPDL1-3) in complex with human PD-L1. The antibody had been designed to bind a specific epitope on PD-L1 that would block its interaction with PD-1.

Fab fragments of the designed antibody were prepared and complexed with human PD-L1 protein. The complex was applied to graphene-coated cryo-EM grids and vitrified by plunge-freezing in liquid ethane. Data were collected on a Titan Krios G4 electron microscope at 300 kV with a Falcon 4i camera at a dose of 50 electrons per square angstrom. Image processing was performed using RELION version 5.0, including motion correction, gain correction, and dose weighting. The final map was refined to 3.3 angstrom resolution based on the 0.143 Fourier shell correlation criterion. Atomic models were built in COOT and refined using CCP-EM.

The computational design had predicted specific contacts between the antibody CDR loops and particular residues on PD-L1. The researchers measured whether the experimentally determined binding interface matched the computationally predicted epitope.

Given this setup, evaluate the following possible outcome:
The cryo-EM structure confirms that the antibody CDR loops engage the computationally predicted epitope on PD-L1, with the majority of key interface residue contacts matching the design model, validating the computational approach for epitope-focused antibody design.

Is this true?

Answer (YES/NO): YES